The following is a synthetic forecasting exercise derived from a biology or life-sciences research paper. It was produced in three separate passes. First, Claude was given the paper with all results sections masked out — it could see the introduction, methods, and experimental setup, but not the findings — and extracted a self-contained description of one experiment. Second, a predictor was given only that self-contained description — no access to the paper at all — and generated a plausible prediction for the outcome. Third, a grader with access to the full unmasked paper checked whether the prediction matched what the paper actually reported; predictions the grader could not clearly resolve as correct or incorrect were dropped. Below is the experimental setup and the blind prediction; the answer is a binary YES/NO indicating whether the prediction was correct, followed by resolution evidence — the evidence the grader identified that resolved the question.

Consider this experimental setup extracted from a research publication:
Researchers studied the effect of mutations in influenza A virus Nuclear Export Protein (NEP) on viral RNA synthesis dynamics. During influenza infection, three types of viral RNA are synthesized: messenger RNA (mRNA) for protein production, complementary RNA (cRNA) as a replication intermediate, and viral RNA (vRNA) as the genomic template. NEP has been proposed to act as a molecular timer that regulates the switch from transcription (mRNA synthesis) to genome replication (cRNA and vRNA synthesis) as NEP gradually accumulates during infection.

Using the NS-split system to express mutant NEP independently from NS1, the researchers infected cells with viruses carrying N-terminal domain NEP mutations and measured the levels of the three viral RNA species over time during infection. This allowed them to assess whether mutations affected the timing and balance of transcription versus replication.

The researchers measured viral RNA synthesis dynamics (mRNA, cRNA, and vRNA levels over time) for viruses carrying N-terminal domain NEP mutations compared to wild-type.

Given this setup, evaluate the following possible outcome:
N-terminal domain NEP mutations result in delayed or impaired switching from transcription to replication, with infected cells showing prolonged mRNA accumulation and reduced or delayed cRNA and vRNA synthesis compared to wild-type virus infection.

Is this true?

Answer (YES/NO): NO